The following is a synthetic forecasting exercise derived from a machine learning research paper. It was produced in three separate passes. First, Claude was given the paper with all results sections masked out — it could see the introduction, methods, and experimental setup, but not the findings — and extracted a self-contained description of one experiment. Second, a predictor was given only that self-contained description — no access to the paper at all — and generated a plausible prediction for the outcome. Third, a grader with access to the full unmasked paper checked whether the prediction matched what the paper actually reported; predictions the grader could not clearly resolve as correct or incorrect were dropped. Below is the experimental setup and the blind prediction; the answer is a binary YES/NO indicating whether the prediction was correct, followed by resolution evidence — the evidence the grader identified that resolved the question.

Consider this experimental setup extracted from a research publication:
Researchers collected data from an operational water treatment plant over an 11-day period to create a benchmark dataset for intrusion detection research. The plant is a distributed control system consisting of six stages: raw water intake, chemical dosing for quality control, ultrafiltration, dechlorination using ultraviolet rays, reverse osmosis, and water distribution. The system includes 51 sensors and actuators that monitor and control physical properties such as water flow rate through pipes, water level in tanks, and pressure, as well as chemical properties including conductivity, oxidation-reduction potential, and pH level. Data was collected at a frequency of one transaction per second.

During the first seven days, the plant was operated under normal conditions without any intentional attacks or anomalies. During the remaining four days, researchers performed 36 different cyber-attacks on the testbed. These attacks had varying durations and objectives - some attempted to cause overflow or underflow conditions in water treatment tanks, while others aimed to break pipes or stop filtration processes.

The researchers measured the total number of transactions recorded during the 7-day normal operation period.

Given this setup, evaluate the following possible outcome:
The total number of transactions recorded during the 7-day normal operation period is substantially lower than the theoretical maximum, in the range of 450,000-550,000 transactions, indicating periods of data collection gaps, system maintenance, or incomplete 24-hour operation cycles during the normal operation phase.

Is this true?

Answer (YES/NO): NO